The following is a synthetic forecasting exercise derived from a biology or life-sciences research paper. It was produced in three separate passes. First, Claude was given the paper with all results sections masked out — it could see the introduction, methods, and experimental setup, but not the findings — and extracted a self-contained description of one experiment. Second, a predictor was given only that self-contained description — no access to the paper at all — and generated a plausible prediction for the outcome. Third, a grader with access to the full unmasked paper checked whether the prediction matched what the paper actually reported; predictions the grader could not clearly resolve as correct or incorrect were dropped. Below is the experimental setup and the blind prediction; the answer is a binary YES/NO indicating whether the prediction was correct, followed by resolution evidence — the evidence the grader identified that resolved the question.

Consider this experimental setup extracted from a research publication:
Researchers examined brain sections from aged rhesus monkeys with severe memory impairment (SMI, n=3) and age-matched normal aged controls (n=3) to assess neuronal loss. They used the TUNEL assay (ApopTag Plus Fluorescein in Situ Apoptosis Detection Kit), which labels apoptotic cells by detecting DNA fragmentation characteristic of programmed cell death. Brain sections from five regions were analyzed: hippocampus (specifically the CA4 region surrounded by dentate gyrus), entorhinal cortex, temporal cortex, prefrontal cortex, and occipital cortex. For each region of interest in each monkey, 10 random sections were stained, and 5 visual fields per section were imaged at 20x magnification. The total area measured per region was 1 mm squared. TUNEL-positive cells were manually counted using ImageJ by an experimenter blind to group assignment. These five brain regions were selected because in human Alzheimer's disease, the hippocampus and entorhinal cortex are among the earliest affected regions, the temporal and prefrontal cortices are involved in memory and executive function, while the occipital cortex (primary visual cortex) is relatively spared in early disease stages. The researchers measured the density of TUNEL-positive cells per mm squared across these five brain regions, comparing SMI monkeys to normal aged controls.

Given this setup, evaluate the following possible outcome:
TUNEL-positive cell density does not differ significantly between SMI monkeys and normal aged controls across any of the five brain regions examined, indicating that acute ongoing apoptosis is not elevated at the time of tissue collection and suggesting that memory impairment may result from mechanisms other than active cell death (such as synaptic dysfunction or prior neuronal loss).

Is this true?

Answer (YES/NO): NO